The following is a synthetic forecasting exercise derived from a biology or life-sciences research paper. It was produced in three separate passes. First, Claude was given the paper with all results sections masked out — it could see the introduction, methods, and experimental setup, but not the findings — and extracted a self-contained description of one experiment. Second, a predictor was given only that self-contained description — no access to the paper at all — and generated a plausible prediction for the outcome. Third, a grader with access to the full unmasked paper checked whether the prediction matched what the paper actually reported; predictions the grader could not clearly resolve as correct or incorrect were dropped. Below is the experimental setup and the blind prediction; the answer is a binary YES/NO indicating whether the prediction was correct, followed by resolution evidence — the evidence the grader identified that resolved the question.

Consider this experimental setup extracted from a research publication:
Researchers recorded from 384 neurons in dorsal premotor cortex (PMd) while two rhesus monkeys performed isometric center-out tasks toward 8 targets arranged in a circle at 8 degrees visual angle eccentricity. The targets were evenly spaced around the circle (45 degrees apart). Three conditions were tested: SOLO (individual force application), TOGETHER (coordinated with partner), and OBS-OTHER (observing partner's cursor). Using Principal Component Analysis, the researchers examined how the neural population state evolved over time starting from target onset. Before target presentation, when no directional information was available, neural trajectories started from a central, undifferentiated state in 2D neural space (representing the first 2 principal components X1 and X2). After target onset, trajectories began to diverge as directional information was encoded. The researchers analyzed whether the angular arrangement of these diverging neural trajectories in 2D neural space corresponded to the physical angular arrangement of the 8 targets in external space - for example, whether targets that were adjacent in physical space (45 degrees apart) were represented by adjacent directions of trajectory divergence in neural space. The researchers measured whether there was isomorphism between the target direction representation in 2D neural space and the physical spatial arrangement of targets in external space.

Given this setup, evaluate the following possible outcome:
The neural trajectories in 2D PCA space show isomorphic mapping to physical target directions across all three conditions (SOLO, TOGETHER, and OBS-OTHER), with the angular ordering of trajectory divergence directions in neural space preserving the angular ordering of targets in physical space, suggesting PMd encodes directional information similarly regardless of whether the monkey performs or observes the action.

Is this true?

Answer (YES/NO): YES